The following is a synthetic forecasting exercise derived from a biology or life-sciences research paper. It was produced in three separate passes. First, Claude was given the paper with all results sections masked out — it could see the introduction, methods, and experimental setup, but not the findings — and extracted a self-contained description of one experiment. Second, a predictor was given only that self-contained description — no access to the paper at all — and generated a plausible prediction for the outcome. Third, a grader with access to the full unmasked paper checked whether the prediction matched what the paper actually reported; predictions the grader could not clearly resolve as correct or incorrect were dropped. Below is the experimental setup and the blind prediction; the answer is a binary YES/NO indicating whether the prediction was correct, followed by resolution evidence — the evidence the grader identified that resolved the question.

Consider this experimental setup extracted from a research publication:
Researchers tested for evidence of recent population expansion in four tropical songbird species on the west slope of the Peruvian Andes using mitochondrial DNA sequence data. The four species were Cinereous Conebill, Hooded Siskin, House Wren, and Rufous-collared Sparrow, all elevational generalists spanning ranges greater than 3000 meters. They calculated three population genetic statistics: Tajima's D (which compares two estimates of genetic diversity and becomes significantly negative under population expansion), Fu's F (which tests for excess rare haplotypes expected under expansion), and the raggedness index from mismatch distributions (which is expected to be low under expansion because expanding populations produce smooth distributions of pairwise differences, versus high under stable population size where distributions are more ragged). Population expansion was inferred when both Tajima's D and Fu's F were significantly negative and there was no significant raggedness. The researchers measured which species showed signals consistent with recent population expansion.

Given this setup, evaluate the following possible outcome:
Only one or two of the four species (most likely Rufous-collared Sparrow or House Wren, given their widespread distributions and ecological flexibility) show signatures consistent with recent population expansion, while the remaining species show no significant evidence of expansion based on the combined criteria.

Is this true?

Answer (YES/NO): NO